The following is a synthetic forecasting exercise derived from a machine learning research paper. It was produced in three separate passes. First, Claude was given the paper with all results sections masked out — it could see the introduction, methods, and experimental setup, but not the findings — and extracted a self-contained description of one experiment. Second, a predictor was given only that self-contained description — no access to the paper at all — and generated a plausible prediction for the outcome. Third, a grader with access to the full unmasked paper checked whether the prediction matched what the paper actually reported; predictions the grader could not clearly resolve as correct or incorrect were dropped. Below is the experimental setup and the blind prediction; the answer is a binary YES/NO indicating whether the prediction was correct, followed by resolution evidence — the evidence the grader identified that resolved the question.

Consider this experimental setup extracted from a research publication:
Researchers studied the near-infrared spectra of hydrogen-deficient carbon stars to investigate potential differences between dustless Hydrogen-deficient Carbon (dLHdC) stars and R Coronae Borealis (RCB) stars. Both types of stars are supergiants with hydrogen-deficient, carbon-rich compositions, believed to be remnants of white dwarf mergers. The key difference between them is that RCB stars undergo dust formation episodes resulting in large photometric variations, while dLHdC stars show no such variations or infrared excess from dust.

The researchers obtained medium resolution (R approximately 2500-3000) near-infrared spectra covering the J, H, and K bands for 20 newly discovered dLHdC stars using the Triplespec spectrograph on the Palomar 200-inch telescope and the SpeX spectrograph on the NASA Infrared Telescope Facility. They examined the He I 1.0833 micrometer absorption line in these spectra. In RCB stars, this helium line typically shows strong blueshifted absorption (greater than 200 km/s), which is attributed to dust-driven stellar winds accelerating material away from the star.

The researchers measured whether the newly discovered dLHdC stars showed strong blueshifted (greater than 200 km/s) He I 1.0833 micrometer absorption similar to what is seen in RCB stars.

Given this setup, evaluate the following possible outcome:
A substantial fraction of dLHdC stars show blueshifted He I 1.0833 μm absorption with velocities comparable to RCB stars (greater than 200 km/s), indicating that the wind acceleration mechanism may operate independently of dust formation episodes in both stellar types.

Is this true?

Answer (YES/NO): NO